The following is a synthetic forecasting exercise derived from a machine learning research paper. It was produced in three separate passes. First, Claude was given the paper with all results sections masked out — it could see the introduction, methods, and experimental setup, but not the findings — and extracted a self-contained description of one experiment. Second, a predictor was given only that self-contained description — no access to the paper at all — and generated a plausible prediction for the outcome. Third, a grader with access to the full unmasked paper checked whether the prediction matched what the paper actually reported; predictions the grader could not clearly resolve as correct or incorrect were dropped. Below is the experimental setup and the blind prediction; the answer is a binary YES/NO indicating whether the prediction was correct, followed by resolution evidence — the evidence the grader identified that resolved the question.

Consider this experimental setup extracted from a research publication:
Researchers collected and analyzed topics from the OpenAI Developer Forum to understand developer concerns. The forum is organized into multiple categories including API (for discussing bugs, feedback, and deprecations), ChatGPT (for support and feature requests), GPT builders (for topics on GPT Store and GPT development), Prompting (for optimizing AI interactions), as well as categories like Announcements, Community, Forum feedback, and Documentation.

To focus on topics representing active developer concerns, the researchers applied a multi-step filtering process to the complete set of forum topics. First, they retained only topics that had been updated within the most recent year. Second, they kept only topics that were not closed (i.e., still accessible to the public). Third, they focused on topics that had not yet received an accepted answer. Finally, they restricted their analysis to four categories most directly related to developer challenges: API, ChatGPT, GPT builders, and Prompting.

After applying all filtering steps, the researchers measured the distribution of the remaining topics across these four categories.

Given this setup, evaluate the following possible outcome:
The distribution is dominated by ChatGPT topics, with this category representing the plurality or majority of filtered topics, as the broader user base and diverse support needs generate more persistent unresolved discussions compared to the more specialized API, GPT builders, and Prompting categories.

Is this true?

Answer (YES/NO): NO